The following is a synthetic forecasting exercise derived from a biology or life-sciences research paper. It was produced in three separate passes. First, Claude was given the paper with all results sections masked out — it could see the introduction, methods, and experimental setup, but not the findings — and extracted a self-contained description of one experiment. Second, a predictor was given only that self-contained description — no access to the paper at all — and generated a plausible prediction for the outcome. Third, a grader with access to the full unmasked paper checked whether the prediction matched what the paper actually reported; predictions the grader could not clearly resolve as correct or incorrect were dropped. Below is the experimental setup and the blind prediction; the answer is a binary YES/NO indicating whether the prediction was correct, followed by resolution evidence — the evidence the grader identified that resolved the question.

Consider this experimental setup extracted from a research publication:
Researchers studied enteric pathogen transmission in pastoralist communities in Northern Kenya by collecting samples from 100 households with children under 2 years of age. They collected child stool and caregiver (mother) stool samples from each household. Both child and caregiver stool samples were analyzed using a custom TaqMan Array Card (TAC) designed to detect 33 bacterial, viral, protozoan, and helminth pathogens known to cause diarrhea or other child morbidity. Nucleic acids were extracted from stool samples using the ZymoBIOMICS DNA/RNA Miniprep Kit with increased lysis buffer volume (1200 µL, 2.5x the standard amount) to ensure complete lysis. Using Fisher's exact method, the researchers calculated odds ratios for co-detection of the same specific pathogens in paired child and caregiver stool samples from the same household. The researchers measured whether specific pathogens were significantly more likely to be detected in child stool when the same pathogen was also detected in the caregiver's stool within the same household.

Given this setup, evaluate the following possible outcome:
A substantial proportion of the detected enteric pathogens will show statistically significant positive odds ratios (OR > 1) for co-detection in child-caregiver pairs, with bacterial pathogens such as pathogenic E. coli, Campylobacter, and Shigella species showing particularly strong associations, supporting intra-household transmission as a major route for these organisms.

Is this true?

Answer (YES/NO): NO